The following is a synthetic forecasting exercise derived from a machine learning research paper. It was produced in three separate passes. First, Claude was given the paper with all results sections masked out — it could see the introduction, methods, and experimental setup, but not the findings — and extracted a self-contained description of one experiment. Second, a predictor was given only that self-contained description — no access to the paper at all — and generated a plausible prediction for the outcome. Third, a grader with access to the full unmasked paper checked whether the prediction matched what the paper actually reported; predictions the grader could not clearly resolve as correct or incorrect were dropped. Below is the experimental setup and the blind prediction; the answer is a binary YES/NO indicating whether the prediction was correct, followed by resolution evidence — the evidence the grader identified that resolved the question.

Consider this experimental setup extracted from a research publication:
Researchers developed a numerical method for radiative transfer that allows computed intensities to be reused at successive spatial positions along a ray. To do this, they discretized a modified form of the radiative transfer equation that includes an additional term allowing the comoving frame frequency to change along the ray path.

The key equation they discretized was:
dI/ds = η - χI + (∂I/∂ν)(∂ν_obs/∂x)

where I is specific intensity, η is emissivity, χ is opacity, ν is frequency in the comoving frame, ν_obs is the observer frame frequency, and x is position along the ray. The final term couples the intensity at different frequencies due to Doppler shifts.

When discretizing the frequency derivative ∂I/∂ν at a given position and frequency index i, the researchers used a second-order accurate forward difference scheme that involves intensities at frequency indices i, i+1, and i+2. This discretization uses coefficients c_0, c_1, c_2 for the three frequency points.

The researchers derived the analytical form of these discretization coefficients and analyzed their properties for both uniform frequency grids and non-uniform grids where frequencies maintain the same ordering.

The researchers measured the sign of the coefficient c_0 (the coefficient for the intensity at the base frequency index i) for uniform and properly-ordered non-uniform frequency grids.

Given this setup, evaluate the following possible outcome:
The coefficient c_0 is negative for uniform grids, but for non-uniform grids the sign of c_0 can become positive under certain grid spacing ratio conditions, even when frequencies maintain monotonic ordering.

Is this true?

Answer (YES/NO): NO